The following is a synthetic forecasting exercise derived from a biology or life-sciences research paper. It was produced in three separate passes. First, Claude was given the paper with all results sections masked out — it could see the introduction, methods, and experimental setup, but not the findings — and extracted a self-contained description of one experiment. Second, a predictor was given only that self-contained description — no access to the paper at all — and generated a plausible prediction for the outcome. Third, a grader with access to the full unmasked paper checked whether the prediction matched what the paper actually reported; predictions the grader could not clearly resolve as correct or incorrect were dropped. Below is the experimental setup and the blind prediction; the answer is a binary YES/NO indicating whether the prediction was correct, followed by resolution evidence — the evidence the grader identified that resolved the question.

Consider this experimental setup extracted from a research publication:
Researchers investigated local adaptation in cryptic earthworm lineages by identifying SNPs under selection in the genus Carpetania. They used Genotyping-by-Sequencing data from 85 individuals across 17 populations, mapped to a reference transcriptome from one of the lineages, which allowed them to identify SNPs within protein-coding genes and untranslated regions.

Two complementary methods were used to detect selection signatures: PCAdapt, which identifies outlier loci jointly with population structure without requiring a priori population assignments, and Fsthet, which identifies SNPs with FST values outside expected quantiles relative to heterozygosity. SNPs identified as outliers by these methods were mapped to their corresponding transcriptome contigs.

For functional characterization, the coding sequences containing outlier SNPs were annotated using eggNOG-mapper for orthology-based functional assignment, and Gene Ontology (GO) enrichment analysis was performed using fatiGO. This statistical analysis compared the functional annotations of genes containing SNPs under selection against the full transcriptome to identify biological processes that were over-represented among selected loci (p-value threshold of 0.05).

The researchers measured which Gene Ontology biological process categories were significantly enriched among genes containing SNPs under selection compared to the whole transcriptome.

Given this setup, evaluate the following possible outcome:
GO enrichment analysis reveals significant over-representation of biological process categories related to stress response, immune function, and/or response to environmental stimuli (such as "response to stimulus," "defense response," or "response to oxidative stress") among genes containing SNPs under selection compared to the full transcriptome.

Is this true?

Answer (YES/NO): NO